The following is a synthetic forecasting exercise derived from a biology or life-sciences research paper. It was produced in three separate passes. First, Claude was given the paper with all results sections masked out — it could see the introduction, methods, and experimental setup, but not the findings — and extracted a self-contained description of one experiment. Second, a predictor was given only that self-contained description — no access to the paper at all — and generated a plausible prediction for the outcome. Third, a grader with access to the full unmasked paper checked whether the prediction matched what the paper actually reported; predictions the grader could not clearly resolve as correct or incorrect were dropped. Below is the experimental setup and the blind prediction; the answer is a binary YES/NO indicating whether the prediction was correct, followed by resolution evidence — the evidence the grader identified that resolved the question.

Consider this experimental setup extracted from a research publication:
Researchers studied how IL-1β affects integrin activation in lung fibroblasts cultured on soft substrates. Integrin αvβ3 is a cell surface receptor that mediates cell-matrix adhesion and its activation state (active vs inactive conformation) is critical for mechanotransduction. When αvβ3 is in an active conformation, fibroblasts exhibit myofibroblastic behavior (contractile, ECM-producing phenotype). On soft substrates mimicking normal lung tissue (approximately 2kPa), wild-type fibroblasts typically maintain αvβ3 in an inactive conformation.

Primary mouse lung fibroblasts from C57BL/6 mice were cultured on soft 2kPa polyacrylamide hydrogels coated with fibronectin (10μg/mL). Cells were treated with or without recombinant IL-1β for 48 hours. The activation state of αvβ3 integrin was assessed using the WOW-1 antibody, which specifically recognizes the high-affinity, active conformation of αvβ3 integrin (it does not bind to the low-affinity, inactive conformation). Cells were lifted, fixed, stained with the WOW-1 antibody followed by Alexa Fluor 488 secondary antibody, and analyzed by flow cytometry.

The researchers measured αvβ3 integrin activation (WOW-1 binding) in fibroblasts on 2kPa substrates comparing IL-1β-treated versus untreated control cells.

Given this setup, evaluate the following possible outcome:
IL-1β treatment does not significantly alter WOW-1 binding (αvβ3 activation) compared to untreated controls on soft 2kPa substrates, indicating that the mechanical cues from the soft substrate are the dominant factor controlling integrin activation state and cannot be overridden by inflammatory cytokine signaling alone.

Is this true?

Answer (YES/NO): NO